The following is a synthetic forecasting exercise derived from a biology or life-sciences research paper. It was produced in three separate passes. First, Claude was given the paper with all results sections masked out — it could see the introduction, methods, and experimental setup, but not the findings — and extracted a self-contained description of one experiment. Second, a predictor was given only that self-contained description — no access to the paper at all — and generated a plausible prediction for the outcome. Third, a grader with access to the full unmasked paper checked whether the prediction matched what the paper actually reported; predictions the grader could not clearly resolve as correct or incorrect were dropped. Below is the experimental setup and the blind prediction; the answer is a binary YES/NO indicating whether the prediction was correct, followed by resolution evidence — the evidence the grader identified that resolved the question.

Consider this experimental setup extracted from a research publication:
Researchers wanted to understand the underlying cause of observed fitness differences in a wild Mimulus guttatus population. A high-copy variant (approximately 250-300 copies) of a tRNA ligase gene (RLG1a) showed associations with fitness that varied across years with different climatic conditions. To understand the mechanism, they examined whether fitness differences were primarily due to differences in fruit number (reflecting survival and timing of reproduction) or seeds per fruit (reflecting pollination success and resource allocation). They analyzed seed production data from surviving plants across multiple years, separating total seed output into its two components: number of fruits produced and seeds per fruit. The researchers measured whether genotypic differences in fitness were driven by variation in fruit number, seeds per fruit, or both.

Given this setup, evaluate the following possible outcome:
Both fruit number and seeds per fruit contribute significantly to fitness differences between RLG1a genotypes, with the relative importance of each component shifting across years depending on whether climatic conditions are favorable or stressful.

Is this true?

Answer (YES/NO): NO